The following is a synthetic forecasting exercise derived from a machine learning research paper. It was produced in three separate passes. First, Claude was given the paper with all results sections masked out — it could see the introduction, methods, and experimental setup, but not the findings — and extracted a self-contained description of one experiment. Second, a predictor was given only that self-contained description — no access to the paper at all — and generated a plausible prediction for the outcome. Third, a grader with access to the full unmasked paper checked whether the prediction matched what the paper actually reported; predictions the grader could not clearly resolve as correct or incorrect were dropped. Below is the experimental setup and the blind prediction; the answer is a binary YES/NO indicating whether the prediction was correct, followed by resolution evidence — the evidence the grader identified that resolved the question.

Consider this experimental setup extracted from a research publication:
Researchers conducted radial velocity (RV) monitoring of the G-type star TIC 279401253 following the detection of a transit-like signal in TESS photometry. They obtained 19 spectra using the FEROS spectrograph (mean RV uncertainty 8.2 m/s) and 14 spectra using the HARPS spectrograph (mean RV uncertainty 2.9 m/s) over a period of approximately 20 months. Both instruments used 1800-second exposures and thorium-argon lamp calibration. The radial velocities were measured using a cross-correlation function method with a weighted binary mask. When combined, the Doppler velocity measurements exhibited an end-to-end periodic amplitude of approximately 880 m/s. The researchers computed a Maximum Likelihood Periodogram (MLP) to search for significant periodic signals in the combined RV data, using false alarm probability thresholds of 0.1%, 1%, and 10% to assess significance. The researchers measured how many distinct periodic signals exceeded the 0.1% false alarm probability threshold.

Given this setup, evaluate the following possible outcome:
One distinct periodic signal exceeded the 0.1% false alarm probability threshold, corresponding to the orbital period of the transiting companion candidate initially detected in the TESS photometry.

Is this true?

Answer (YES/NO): NO